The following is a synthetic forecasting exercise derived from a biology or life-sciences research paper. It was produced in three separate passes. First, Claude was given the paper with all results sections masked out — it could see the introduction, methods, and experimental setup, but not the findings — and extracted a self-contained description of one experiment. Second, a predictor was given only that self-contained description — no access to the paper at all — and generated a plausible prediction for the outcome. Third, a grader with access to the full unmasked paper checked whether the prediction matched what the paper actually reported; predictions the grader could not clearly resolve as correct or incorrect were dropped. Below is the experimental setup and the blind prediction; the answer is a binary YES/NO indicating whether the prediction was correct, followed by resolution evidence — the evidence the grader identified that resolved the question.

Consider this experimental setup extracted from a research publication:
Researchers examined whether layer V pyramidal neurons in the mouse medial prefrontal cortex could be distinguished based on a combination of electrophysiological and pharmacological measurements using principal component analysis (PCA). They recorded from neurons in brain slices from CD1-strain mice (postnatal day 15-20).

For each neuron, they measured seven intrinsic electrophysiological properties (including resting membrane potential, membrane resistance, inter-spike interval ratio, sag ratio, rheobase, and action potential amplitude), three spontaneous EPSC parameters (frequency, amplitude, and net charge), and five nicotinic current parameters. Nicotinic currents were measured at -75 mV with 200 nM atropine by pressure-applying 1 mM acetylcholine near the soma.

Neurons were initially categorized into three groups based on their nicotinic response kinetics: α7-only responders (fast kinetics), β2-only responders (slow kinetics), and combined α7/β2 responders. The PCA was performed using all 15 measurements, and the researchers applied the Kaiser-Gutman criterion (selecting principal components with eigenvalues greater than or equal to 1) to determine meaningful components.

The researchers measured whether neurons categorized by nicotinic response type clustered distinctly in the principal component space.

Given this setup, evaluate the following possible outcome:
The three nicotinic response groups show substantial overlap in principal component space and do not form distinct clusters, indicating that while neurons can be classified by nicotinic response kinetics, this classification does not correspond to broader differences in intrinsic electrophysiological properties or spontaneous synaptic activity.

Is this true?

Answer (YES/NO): NO